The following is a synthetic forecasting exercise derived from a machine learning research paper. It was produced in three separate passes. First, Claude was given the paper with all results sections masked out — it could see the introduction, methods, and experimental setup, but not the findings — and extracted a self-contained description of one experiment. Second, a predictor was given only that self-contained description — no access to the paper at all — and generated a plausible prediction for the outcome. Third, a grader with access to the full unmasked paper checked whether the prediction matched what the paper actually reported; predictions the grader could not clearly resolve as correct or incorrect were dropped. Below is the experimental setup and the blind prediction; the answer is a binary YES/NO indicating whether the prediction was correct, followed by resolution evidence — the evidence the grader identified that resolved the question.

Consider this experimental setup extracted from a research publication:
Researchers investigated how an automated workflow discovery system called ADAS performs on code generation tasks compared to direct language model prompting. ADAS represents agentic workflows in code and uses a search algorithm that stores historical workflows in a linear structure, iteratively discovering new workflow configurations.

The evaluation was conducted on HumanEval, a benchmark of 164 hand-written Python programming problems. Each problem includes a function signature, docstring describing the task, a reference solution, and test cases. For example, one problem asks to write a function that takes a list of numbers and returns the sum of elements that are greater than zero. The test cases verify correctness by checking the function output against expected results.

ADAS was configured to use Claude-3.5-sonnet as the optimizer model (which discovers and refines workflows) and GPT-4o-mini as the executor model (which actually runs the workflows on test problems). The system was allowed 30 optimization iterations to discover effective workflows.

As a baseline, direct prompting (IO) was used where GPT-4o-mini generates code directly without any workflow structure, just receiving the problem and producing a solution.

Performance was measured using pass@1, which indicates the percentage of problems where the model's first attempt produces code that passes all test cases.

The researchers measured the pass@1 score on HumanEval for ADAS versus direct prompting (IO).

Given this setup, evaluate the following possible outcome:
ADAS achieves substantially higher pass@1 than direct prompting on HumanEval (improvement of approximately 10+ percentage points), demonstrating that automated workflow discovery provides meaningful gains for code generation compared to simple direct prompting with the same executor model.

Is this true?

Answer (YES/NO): NO